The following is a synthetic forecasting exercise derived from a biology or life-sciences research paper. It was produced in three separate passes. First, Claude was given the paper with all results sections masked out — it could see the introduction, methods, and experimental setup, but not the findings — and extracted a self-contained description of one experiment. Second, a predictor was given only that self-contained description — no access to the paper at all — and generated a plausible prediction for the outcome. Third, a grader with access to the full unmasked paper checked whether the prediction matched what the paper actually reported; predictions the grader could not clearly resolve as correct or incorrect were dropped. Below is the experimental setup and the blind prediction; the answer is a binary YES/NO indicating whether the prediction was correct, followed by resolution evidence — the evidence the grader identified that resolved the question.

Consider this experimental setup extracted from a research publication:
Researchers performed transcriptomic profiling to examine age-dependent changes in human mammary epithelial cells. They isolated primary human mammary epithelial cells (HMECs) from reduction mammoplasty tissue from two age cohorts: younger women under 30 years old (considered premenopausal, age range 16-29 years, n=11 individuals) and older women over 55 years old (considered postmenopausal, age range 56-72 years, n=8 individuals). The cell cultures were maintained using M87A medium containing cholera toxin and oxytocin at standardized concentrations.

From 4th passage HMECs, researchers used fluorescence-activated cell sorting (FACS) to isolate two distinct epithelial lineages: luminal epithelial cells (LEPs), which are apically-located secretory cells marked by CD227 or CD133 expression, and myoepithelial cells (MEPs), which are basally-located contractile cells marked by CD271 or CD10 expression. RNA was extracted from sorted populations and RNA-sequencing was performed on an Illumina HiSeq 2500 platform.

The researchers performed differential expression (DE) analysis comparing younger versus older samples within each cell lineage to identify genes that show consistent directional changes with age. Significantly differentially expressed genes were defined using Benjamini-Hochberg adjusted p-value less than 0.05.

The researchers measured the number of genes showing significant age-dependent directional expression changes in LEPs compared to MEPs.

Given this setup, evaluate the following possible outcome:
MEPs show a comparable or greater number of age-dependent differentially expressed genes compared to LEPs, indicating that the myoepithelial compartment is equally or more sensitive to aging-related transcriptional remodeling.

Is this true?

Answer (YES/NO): NO